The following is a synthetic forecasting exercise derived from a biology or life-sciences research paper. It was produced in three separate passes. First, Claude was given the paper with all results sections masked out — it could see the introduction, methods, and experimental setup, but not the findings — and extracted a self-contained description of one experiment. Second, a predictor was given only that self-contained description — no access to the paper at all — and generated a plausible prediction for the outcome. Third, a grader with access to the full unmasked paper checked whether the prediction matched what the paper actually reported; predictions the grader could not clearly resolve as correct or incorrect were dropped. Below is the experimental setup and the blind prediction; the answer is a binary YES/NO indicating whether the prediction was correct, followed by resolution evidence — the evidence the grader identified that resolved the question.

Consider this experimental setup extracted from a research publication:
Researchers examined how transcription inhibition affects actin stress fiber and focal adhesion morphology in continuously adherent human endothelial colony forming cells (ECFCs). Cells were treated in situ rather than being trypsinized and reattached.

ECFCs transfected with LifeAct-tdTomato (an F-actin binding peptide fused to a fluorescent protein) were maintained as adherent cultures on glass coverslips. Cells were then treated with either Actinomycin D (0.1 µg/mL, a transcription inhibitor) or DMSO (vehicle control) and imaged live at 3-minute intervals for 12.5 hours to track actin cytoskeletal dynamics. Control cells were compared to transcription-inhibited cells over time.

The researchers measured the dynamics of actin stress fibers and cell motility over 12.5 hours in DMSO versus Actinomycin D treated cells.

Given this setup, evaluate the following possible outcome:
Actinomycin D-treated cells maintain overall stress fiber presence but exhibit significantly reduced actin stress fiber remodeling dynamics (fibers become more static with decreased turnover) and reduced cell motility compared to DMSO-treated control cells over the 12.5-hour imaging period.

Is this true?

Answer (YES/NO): YES